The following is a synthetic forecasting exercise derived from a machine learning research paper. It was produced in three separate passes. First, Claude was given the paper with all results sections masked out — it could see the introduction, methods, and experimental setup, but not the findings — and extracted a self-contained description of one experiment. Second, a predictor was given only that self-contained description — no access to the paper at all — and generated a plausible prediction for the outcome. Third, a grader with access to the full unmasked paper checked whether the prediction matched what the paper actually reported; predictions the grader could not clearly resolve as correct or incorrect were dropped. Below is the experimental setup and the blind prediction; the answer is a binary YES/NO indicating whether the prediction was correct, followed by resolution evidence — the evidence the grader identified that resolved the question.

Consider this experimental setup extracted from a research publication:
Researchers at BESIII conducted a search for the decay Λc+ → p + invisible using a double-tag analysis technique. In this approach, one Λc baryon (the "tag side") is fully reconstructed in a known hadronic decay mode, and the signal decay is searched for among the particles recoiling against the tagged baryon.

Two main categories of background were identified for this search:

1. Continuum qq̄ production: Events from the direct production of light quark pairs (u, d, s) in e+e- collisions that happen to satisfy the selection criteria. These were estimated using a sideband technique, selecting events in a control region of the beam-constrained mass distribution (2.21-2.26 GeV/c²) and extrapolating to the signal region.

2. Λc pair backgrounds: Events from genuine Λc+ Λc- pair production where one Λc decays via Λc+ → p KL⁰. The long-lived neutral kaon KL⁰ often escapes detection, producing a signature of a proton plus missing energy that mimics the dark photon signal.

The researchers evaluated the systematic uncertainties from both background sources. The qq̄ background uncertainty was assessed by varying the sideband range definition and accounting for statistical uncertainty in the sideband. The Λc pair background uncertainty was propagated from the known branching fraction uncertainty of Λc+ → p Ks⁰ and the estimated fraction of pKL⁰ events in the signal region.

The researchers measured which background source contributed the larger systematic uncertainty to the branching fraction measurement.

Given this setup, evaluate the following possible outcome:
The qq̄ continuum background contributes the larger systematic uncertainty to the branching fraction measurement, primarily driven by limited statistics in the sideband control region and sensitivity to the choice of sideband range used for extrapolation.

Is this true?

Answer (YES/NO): YES